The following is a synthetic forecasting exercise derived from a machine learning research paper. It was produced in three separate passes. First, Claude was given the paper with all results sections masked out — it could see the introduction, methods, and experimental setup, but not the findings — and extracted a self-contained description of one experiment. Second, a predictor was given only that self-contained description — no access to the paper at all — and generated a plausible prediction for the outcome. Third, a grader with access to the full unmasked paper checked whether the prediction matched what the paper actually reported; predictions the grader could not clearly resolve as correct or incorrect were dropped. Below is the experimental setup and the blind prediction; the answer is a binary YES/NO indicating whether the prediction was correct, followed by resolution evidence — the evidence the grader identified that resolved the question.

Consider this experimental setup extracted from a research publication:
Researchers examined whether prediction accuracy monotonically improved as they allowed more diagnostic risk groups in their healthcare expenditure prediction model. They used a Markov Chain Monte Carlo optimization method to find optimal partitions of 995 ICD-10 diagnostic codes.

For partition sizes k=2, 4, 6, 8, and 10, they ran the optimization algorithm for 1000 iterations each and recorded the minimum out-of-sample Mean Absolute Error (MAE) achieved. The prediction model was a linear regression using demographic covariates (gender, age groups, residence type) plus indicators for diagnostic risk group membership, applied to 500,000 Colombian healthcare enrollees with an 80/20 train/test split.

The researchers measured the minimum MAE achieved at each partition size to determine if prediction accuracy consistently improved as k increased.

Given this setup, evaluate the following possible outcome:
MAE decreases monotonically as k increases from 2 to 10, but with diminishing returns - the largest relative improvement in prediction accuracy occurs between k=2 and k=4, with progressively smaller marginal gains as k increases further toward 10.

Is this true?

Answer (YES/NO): NO